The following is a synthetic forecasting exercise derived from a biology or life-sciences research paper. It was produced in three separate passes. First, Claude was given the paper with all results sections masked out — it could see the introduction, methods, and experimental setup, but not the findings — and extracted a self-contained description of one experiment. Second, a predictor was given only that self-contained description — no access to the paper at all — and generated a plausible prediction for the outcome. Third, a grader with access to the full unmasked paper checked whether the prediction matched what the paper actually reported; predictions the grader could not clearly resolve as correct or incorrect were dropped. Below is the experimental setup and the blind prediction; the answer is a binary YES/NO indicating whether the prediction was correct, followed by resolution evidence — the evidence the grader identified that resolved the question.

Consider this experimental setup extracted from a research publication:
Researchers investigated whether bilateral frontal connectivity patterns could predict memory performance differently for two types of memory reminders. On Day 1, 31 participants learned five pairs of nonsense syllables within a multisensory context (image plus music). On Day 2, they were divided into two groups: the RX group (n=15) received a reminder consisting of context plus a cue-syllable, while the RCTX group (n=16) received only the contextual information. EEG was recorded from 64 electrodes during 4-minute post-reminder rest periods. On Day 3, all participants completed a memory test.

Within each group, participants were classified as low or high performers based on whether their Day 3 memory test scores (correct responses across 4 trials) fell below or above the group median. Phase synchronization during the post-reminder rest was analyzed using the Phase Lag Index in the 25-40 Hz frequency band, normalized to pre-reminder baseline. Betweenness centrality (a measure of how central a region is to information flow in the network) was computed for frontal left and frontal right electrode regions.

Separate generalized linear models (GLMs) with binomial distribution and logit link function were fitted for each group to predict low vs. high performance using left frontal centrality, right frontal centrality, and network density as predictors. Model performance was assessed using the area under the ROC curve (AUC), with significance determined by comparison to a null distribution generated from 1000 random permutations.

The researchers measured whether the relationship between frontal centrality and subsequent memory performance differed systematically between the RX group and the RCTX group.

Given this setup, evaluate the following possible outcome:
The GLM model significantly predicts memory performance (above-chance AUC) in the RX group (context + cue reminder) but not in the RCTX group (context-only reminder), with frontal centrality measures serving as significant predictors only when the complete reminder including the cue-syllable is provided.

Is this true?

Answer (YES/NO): NO